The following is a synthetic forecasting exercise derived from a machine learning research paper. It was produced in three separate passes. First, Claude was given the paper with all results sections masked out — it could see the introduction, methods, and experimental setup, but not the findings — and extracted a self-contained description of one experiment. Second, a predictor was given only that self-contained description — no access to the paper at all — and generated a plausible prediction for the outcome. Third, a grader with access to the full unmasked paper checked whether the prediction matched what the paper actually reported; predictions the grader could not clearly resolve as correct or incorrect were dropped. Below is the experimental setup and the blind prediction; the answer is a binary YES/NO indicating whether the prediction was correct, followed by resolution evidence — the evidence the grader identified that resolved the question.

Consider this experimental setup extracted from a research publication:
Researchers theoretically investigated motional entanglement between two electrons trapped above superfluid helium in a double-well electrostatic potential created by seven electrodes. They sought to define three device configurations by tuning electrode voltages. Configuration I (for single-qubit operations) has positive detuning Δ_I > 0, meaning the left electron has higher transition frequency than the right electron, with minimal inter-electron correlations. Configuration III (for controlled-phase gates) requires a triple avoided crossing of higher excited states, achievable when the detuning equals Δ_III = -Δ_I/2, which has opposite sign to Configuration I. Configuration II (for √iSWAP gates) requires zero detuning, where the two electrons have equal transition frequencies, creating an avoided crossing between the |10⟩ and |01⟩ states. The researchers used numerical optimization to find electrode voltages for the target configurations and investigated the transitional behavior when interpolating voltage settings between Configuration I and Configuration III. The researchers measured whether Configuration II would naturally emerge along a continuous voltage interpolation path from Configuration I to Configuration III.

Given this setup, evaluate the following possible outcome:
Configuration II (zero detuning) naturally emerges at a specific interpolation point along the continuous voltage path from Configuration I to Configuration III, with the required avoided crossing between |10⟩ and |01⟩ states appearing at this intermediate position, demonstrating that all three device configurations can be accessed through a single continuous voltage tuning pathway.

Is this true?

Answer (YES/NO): YES